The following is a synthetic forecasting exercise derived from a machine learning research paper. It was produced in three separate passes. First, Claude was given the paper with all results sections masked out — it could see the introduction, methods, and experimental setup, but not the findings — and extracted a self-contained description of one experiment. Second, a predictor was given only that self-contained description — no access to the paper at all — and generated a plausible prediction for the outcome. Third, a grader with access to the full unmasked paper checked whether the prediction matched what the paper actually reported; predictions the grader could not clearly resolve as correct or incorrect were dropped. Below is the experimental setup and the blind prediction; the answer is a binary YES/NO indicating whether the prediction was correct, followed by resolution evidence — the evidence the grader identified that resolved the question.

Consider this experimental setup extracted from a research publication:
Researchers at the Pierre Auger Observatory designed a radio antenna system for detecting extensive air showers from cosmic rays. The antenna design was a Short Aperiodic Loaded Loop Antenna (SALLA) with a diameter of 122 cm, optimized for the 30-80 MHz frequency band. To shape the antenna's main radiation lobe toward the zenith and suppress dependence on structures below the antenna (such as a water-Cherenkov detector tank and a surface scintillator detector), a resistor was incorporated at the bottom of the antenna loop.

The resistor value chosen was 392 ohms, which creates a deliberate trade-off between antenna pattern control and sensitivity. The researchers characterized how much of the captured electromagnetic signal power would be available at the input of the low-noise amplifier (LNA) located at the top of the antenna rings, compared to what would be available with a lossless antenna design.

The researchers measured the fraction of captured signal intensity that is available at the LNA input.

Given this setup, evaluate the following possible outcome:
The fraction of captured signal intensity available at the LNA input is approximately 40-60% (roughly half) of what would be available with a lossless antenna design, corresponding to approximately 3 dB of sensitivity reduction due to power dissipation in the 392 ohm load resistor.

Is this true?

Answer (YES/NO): NO